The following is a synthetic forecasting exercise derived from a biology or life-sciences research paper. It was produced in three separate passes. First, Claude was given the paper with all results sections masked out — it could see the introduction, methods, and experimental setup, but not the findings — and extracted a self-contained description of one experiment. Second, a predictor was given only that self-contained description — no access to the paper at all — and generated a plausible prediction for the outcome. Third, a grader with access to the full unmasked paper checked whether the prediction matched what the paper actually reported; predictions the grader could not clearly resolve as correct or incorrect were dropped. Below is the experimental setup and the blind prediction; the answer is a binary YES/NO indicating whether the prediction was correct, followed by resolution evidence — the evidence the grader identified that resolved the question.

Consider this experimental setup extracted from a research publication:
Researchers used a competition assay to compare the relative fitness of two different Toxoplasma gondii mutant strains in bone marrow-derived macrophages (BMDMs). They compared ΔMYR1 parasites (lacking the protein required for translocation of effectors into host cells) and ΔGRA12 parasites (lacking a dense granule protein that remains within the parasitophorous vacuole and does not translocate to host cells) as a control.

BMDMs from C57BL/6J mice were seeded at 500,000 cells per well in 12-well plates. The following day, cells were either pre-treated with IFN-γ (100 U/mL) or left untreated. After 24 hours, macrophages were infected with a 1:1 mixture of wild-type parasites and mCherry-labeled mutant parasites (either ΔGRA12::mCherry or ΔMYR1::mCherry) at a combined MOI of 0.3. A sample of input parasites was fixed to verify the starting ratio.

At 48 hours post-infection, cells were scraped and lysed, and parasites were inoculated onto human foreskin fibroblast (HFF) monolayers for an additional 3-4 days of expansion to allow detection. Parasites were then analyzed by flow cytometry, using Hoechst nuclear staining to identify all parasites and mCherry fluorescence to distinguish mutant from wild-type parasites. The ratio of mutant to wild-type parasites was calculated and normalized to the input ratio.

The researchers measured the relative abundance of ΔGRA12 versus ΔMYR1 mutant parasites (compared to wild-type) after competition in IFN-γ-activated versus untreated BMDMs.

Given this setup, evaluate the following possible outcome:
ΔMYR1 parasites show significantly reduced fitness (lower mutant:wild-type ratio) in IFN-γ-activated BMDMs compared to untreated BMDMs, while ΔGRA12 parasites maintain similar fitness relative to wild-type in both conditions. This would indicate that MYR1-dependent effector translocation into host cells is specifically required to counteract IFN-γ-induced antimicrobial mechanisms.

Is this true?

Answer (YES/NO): NO